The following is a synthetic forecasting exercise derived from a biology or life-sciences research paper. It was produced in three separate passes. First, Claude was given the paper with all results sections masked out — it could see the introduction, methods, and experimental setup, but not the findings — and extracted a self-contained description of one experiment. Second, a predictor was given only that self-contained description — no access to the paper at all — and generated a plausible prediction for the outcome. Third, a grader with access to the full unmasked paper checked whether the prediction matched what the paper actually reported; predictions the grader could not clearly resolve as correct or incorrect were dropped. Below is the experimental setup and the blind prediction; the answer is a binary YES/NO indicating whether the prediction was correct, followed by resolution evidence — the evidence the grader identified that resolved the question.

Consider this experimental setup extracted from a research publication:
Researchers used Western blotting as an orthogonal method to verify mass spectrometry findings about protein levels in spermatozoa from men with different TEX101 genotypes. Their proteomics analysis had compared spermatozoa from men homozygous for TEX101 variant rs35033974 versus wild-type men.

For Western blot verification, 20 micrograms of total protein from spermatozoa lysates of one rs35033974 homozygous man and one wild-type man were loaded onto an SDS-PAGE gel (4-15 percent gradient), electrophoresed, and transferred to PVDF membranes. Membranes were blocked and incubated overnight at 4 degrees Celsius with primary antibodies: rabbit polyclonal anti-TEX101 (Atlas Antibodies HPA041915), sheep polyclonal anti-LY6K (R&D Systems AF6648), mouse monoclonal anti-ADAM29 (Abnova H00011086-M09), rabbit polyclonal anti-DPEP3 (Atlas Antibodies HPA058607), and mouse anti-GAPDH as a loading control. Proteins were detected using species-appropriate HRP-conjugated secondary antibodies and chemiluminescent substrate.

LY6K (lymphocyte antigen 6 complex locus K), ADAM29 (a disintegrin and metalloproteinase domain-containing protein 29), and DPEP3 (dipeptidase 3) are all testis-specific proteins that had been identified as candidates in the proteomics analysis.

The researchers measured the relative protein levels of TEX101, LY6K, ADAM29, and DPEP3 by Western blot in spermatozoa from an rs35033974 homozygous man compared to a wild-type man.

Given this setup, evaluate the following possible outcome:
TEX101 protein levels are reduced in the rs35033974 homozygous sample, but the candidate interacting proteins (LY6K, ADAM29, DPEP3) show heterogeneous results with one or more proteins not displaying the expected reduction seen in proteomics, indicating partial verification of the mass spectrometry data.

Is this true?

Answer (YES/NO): NO